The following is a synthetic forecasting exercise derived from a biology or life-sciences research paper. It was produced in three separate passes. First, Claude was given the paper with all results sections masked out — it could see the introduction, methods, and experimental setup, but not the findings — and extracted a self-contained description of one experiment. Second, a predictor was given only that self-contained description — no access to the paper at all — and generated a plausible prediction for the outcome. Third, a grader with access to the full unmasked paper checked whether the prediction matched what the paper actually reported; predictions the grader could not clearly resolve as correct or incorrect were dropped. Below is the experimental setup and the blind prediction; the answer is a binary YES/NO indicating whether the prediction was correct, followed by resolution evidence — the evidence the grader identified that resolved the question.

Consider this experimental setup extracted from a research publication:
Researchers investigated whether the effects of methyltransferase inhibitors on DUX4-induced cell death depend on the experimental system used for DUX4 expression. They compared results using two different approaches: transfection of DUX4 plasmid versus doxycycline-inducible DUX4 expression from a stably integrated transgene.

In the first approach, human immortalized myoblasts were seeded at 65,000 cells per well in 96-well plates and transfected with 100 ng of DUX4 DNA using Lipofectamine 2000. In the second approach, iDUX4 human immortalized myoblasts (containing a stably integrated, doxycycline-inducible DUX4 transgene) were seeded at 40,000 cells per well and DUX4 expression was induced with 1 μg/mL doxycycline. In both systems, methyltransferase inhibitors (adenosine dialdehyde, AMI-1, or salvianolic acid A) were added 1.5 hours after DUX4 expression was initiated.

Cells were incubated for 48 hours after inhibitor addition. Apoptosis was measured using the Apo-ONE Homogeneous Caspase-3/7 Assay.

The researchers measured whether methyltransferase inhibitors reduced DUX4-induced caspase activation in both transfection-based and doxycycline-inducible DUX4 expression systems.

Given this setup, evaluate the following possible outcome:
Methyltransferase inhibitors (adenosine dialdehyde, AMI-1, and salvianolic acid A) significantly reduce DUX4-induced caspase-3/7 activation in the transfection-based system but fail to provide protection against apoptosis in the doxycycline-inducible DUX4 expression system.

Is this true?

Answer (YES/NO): NO